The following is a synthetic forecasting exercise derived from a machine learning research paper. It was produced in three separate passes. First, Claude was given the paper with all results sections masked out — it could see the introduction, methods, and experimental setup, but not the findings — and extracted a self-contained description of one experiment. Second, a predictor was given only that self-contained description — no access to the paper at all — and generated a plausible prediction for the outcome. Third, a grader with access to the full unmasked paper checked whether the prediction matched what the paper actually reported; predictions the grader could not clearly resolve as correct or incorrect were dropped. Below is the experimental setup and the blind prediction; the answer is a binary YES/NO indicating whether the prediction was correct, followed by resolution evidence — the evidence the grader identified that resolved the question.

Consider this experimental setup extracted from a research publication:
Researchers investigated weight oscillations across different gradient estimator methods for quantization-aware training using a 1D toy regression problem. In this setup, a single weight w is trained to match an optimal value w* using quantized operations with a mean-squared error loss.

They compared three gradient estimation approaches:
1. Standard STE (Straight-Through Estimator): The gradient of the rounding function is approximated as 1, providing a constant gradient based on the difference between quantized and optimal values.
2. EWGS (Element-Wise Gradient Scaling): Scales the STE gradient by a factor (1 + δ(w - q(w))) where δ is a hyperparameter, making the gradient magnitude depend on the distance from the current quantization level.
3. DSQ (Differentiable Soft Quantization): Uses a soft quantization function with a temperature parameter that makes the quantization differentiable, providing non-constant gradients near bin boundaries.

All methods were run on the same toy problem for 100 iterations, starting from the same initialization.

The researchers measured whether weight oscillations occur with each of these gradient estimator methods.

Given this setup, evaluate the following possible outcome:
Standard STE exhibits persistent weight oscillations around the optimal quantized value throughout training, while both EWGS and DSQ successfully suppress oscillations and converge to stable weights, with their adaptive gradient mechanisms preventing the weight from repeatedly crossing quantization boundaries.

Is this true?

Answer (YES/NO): NO